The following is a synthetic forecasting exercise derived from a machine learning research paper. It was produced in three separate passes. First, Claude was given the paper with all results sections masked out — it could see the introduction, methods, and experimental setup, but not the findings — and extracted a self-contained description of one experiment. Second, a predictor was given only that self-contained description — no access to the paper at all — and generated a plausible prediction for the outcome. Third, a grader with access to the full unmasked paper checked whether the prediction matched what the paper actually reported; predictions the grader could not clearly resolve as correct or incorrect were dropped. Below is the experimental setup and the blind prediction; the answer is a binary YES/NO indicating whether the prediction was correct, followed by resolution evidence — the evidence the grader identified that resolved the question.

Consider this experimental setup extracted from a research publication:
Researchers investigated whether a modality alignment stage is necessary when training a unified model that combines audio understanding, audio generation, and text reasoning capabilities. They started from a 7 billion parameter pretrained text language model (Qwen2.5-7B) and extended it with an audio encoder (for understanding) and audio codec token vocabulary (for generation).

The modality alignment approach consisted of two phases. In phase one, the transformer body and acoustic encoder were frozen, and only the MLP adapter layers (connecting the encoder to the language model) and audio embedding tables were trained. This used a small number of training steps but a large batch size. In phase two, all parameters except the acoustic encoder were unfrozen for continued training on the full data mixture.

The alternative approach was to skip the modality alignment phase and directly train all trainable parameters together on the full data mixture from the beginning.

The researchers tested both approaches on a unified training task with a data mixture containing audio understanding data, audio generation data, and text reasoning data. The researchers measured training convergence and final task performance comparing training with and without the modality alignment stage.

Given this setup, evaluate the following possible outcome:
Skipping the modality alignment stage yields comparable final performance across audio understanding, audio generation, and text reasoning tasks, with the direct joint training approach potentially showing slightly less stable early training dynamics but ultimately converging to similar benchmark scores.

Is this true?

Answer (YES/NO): NO